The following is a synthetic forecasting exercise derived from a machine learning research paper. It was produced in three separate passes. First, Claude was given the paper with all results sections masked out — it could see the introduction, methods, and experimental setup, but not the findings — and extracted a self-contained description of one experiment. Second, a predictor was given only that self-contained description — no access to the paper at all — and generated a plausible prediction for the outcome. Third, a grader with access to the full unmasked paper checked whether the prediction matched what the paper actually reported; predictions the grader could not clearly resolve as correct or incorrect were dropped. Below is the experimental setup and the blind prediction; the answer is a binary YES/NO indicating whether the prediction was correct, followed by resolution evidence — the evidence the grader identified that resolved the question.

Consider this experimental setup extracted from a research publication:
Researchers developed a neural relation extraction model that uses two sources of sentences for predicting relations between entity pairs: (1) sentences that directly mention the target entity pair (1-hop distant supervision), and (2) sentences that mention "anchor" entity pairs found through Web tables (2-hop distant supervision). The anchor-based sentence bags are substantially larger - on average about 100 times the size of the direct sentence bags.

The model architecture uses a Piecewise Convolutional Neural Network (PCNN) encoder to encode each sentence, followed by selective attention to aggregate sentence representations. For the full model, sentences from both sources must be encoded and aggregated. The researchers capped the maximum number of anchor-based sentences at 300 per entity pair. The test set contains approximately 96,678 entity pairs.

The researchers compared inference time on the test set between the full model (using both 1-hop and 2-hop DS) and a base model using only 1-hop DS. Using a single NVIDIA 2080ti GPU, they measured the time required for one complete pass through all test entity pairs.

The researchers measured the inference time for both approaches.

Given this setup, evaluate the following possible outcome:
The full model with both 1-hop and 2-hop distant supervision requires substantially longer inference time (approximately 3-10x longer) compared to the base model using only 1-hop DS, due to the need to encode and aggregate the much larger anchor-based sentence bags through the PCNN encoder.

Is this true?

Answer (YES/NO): YES